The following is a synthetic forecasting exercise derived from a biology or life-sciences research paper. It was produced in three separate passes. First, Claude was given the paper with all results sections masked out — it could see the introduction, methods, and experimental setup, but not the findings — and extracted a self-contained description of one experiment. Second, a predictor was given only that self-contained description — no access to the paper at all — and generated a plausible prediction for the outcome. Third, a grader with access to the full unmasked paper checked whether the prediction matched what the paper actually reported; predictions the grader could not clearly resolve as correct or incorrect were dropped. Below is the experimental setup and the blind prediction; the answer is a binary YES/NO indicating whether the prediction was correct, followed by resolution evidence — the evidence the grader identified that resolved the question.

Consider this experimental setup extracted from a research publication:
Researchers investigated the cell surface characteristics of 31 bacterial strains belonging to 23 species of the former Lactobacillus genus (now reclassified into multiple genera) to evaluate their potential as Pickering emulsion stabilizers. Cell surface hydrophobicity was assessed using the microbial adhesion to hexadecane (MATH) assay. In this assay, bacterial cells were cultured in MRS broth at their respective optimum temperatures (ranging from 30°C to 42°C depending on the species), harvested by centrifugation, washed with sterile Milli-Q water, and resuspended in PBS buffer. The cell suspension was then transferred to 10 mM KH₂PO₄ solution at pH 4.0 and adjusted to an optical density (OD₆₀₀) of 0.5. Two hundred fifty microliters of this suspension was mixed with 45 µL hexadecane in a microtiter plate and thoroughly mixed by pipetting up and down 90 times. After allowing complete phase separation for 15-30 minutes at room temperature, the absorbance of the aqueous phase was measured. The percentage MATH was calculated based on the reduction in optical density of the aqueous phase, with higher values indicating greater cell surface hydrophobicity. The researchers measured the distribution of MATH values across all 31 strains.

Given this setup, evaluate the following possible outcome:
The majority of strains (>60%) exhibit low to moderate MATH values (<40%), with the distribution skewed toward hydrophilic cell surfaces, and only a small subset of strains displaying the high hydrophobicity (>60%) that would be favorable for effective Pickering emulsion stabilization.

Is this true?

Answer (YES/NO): NO